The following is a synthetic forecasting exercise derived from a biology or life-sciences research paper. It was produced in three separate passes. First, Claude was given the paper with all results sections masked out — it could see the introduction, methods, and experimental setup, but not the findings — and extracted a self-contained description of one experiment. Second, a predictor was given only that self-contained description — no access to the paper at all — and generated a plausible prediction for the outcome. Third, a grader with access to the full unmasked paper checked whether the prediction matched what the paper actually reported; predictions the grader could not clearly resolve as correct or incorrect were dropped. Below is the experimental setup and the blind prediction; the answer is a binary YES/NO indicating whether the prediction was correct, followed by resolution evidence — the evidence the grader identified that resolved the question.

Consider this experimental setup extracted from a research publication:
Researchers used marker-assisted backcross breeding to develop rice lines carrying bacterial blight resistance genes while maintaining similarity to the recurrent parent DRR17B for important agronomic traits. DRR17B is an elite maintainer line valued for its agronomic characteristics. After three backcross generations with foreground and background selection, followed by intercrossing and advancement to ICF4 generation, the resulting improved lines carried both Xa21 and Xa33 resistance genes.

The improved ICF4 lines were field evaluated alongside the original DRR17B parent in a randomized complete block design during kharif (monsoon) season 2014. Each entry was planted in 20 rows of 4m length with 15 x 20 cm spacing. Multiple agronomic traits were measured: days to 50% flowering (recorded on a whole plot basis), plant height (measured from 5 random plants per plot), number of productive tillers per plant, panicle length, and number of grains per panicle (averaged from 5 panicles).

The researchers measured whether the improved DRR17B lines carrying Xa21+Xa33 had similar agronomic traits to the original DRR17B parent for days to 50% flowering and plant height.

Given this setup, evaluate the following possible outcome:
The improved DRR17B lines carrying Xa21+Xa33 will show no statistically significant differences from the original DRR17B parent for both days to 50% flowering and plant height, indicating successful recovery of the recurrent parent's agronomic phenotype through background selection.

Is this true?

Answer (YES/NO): NO